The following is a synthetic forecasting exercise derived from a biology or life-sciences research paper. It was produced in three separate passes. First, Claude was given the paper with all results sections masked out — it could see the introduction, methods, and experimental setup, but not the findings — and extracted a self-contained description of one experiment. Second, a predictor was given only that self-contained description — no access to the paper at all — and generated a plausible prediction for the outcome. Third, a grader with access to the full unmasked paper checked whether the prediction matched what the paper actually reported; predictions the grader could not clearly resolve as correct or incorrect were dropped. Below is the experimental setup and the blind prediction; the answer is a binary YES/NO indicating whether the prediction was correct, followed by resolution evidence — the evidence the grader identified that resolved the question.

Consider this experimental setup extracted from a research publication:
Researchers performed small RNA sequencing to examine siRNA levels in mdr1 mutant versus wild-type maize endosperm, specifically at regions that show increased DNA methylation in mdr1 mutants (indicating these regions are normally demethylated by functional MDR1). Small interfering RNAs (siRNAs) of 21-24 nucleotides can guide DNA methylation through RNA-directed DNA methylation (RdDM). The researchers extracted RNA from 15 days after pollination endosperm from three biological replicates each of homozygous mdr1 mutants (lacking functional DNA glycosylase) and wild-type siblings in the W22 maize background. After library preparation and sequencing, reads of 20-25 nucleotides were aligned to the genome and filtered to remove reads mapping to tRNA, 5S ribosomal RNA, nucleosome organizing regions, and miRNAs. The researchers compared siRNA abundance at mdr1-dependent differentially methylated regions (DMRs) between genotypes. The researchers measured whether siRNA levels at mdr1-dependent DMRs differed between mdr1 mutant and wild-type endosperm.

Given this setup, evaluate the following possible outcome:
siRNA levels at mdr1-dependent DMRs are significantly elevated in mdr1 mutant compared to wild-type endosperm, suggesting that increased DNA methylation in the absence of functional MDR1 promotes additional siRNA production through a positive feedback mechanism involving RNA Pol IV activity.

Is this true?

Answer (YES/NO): YES